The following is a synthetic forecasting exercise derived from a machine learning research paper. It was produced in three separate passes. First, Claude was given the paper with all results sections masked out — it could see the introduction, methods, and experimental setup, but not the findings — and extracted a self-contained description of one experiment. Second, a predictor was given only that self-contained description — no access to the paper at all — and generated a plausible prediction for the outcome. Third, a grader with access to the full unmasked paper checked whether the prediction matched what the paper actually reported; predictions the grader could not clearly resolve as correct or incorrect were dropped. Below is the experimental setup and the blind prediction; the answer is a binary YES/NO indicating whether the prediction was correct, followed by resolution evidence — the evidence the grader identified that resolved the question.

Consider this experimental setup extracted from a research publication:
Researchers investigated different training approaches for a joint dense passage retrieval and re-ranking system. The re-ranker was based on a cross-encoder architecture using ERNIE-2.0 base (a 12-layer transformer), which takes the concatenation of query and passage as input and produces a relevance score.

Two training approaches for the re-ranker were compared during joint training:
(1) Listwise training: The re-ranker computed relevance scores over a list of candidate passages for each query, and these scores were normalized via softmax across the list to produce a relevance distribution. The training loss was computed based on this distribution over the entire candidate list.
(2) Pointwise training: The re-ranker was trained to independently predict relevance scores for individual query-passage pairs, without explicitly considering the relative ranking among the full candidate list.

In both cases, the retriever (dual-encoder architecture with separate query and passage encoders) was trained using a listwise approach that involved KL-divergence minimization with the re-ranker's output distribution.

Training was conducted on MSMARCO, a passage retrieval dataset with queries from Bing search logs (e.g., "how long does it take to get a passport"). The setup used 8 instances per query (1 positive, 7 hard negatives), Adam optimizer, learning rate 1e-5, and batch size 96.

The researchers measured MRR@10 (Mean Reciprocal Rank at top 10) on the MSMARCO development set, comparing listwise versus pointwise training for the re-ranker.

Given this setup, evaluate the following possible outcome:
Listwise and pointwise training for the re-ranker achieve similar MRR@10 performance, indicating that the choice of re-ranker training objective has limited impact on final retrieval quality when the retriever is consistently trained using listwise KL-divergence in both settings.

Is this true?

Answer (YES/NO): NO